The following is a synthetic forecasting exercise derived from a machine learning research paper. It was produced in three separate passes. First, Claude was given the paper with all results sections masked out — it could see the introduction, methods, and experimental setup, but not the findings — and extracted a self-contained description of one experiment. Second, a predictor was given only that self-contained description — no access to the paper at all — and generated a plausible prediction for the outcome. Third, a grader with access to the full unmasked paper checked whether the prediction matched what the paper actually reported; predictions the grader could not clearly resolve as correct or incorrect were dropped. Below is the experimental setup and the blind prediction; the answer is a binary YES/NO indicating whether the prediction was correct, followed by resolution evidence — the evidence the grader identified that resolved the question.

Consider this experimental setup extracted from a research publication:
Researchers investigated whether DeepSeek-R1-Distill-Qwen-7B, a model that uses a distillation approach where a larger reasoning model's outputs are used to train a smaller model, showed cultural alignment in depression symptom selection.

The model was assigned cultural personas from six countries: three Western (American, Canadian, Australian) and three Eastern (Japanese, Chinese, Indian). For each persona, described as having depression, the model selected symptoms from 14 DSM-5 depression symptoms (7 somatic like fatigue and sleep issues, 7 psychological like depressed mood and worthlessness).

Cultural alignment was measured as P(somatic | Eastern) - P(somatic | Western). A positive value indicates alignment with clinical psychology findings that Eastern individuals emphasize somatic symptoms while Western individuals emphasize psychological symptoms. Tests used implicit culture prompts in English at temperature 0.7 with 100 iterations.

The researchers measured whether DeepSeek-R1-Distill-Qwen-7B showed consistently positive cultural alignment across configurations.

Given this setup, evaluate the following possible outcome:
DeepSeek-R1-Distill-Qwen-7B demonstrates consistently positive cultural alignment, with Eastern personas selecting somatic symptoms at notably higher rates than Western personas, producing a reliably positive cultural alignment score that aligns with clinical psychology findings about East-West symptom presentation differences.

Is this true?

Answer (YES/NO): NO